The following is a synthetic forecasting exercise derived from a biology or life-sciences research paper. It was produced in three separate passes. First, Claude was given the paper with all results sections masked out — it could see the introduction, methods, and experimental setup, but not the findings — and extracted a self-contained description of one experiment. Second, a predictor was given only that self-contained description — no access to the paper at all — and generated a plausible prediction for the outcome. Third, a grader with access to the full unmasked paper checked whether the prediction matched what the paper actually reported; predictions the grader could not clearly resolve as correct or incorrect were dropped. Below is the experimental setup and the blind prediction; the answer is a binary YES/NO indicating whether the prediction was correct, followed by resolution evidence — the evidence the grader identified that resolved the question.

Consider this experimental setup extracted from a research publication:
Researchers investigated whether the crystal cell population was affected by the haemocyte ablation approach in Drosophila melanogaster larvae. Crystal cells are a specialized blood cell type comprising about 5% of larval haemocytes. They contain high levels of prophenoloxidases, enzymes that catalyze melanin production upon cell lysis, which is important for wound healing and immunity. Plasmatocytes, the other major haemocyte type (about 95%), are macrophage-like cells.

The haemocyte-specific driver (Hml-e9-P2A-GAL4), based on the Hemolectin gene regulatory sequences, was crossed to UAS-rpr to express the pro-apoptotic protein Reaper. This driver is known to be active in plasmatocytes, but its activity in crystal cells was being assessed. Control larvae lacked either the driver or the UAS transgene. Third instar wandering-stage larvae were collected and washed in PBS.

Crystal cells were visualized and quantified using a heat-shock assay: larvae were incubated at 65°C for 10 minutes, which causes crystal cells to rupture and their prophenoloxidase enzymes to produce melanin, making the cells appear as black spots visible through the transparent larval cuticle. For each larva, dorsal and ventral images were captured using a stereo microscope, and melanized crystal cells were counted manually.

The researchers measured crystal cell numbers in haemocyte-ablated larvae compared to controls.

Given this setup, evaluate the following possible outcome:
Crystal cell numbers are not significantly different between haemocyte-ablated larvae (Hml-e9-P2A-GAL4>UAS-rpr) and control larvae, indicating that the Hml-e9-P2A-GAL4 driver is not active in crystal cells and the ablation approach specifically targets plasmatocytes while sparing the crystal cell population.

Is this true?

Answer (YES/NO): NO